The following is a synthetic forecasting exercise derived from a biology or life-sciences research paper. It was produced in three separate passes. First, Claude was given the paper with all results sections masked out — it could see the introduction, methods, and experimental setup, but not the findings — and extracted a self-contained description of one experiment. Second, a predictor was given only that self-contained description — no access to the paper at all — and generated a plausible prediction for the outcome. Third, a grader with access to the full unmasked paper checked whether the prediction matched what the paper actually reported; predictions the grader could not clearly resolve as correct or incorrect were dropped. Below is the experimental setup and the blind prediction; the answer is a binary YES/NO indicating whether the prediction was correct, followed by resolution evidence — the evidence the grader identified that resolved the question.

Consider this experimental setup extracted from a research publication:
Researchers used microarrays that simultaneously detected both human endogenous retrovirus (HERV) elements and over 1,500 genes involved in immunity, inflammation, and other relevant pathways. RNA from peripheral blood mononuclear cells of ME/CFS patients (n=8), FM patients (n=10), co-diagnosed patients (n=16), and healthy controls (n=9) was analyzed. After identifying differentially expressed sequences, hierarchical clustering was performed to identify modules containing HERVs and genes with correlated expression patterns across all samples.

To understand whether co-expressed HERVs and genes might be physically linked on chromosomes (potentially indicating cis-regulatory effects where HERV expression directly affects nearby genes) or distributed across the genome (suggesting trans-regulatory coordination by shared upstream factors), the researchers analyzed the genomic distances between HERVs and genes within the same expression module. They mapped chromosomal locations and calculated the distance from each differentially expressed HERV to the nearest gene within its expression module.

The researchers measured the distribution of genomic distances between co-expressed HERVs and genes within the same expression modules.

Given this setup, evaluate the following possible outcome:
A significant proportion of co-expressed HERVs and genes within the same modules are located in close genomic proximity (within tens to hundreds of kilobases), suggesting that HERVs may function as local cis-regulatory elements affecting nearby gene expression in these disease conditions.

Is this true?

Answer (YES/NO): NO